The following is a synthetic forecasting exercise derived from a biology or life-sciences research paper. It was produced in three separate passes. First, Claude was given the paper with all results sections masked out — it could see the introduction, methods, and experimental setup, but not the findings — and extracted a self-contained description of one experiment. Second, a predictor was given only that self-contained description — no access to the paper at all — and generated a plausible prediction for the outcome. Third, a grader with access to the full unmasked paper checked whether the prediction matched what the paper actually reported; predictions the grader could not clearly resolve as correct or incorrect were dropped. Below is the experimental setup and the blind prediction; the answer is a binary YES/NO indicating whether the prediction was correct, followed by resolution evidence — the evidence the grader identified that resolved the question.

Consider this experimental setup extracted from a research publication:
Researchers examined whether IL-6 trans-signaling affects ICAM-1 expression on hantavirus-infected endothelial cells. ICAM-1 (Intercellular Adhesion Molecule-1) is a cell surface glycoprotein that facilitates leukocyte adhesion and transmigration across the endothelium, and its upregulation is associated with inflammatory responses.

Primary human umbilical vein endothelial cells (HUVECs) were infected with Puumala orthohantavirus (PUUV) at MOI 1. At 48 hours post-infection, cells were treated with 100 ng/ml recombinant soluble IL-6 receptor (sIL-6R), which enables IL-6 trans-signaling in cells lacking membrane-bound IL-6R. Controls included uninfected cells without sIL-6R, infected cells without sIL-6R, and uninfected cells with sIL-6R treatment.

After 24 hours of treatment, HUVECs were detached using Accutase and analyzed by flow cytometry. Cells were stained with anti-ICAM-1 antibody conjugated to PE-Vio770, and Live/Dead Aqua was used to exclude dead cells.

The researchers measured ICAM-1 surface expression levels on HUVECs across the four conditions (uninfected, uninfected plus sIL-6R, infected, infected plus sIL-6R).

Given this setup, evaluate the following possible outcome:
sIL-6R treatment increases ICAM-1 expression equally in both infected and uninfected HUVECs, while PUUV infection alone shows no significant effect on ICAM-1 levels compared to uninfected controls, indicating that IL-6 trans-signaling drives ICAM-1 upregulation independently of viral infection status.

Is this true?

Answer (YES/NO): NO